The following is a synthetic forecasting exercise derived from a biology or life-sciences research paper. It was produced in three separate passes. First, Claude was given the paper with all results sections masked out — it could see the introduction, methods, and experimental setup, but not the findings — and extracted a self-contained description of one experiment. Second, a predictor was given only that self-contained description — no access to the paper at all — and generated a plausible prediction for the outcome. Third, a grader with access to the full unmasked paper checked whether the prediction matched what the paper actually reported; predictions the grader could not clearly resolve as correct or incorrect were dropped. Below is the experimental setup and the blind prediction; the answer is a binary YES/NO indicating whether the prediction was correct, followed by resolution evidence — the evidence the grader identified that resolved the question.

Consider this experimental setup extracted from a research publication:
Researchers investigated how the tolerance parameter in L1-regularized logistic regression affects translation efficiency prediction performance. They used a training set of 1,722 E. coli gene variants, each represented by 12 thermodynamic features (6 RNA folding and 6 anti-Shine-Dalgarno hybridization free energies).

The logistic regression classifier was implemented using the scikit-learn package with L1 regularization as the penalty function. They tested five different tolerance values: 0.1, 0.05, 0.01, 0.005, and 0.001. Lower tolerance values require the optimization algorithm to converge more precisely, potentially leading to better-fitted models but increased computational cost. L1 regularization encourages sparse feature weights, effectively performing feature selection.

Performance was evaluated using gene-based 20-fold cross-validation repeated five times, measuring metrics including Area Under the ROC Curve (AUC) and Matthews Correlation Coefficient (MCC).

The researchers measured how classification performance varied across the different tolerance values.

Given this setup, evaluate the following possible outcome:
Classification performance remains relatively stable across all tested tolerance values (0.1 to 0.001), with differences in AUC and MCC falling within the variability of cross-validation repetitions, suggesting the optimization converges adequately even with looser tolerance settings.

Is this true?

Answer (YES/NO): YES